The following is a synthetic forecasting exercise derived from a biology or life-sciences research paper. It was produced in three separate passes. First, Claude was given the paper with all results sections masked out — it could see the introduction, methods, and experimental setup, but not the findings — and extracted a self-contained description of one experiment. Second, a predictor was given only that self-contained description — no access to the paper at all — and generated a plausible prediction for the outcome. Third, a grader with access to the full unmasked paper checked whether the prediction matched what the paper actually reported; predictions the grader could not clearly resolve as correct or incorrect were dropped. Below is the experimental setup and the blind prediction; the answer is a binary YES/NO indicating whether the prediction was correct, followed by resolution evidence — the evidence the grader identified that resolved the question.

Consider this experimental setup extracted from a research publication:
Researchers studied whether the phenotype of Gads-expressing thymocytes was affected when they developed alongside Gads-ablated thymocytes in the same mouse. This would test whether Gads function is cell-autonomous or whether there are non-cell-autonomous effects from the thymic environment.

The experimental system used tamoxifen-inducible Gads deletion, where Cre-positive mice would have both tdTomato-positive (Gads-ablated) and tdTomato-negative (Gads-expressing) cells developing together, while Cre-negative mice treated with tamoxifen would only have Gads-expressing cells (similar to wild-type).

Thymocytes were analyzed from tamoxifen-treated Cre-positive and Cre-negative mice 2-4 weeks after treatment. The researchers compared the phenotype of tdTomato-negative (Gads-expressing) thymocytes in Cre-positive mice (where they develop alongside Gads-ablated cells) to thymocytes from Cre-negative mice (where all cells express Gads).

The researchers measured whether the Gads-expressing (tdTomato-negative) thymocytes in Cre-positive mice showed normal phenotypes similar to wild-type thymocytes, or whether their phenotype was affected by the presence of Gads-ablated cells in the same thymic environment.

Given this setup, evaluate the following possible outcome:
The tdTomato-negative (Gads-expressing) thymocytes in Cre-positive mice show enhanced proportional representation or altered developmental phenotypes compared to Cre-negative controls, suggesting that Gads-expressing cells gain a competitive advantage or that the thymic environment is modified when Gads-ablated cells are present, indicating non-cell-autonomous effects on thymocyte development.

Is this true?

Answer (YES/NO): NO